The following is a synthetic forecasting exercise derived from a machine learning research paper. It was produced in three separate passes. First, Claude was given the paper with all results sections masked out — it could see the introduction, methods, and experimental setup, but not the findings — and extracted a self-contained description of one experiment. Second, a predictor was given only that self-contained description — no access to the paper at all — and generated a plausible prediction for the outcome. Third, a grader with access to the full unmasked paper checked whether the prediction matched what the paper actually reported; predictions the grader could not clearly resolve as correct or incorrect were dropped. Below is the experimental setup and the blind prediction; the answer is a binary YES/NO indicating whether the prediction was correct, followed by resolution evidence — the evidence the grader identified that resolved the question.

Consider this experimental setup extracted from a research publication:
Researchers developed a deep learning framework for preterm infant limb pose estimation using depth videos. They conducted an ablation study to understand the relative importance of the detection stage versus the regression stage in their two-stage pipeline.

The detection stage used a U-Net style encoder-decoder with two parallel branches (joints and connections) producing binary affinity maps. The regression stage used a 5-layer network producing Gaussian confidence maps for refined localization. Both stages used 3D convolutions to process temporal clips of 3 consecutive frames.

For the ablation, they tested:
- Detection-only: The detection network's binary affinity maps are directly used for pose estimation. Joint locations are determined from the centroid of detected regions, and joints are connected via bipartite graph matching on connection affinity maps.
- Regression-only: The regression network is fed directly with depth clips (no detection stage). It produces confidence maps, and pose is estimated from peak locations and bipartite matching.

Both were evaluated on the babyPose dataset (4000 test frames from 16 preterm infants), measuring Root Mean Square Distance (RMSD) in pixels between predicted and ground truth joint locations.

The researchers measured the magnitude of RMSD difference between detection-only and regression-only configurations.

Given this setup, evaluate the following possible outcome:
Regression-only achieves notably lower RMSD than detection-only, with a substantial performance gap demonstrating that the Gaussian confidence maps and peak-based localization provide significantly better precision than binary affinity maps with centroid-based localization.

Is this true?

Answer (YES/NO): YES